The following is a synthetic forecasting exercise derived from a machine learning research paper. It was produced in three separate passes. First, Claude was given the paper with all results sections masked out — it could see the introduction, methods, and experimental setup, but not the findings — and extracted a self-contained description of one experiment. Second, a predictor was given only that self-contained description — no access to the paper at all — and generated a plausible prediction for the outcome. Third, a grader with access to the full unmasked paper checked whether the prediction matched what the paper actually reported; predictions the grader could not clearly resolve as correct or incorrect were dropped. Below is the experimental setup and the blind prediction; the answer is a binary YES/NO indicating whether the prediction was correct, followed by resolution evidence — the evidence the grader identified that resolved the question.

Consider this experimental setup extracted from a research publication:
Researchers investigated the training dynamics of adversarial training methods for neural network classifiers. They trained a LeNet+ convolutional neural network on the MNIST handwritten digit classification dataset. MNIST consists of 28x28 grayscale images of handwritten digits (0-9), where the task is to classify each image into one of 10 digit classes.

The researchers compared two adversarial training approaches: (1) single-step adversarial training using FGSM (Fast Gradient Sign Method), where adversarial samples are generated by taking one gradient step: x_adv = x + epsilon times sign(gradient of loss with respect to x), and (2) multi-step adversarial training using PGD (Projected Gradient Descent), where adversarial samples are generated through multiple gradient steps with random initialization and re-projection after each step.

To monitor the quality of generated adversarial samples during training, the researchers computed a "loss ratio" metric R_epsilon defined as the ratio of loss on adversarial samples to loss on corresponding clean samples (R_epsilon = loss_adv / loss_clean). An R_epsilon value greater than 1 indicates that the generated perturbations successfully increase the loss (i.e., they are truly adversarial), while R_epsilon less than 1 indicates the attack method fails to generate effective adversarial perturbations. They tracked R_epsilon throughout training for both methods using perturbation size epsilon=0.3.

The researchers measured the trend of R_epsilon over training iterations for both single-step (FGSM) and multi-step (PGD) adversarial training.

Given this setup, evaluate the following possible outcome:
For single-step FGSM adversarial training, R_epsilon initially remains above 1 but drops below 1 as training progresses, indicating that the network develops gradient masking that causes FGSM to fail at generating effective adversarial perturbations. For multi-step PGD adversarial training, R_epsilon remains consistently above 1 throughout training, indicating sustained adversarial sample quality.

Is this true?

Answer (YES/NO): YES